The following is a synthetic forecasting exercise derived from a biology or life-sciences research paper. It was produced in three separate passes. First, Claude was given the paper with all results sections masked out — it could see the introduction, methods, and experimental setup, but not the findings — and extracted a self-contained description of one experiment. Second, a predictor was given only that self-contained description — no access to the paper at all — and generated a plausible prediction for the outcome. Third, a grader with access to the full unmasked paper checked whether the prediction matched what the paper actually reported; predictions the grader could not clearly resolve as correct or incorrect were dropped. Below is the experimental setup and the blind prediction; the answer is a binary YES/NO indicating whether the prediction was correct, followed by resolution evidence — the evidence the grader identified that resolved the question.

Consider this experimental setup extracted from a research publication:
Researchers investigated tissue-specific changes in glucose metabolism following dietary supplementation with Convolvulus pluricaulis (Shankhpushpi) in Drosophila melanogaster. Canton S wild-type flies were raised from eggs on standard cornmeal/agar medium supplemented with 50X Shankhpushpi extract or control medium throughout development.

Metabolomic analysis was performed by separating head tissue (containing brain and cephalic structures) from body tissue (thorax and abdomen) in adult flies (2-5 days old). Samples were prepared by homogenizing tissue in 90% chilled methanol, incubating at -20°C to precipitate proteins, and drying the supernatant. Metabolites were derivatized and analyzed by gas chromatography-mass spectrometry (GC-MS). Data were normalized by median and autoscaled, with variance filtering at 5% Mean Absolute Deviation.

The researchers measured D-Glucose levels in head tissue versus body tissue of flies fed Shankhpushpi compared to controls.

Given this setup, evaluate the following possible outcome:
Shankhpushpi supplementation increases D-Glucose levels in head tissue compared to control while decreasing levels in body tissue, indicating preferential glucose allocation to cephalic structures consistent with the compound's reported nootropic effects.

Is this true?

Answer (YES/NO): NO